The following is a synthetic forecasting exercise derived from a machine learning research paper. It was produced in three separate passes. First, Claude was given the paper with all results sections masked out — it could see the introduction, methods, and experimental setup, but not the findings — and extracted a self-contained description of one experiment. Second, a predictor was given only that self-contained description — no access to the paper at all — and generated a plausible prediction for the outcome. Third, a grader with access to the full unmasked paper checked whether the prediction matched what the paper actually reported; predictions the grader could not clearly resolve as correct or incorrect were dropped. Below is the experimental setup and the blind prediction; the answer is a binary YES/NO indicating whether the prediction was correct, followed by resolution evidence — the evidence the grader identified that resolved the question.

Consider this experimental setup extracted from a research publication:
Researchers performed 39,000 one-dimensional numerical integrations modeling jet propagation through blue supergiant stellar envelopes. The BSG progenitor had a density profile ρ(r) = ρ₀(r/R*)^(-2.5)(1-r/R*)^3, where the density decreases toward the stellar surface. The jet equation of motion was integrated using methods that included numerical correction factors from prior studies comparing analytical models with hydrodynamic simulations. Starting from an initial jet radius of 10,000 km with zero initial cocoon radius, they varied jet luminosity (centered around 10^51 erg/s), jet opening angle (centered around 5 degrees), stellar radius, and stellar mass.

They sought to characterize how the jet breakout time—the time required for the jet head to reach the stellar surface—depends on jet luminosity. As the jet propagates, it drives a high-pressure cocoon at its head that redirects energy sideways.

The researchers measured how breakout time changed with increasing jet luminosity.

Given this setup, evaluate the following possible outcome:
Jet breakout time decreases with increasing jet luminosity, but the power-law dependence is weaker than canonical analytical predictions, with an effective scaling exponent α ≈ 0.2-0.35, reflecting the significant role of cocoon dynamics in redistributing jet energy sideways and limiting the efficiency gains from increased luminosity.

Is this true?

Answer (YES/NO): YES